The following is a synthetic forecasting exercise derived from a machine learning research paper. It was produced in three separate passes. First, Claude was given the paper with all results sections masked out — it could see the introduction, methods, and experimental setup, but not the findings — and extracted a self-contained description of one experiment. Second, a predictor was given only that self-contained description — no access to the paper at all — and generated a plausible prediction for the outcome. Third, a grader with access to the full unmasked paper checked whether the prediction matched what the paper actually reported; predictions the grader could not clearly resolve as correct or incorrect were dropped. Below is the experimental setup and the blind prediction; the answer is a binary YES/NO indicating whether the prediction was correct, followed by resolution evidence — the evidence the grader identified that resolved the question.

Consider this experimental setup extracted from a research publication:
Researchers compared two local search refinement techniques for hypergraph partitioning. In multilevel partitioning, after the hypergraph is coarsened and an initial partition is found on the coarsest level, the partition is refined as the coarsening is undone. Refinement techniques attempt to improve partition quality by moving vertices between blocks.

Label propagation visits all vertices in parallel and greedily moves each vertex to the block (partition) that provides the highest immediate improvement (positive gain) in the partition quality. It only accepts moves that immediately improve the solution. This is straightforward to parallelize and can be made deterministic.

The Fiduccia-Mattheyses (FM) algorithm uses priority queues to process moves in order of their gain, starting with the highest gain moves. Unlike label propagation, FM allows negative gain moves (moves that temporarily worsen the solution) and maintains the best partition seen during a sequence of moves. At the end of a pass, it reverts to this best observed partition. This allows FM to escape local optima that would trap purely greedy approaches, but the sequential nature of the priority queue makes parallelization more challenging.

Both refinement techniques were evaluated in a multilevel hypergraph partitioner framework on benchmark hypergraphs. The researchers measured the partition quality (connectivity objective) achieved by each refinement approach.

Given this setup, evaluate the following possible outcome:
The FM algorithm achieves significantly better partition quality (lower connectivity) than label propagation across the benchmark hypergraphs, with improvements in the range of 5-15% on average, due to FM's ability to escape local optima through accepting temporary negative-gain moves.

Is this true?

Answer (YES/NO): NO